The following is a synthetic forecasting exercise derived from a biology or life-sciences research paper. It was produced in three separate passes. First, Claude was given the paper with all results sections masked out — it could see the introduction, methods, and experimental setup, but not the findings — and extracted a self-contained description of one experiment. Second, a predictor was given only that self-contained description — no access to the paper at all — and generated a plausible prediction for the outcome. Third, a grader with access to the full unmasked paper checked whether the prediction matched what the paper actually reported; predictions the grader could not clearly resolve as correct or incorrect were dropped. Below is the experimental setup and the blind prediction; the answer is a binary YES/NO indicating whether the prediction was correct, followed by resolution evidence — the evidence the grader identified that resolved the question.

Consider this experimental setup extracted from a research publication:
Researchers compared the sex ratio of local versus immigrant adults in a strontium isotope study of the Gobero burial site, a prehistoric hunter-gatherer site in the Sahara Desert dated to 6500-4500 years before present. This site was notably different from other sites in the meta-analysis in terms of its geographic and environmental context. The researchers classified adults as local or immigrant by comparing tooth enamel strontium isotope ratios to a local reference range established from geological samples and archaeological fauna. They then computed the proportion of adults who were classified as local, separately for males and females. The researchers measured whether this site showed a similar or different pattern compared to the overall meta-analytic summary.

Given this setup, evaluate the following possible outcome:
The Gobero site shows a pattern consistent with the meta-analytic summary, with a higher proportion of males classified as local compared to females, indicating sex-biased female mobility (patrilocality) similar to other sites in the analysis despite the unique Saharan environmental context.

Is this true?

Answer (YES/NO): NO